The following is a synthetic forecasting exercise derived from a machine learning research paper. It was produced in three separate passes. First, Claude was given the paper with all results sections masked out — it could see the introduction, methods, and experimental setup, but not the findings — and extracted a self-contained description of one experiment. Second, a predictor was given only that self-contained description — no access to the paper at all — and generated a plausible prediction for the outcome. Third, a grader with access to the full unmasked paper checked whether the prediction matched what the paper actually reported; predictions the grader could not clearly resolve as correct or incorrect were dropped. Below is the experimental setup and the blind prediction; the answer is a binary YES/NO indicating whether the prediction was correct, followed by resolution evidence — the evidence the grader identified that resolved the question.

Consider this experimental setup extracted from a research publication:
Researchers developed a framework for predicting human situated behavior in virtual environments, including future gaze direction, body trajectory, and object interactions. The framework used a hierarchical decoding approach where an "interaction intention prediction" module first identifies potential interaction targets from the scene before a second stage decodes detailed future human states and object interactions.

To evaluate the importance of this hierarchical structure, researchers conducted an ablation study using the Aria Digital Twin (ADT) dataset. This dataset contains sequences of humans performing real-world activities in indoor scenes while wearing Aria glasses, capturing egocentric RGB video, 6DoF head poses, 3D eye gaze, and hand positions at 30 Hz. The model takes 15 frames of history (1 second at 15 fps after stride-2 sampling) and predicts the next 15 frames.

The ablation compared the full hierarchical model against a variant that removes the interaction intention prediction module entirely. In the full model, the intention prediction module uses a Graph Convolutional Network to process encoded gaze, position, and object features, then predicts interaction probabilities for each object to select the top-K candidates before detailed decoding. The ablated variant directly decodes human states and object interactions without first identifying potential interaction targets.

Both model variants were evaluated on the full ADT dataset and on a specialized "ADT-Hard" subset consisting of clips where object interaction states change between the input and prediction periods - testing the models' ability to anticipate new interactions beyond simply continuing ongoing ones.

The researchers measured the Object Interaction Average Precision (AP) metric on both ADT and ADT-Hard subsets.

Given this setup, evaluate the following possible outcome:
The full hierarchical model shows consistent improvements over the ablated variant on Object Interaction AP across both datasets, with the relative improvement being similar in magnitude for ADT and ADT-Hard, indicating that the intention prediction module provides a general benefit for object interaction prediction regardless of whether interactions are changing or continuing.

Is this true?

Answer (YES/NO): NO